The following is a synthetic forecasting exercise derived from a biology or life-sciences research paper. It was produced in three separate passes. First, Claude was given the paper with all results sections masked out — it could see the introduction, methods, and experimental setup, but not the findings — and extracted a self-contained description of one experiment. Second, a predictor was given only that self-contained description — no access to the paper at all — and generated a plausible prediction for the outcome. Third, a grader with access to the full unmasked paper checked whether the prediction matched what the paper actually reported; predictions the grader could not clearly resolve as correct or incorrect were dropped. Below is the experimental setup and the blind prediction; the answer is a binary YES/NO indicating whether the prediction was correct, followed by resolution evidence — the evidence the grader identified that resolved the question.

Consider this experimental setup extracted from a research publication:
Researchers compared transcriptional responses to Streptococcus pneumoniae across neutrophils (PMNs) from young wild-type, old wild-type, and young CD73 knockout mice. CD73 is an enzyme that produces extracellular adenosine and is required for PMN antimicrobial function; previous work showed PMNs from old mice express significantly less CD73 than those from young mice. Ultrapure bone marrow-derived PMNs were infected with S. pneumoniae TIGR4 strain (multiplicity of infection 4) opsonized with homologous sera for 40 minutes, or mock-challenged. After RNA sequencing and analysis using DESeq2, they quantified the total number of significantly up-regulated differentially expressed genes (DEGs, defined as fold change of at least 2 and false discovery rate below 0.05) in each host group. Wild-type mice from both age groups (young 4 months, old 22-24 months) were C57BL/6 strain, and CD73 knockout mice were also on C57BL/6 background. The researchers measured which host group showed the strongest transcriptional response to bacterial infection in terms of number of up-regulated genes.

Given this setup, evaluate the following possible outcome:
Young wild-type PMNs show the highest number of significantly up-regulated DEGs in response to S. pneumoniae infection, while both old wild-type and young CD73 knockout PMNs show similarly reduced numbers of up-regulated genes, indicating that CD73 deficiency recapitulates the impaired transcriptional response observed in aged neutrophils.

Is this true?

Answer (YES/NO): NO